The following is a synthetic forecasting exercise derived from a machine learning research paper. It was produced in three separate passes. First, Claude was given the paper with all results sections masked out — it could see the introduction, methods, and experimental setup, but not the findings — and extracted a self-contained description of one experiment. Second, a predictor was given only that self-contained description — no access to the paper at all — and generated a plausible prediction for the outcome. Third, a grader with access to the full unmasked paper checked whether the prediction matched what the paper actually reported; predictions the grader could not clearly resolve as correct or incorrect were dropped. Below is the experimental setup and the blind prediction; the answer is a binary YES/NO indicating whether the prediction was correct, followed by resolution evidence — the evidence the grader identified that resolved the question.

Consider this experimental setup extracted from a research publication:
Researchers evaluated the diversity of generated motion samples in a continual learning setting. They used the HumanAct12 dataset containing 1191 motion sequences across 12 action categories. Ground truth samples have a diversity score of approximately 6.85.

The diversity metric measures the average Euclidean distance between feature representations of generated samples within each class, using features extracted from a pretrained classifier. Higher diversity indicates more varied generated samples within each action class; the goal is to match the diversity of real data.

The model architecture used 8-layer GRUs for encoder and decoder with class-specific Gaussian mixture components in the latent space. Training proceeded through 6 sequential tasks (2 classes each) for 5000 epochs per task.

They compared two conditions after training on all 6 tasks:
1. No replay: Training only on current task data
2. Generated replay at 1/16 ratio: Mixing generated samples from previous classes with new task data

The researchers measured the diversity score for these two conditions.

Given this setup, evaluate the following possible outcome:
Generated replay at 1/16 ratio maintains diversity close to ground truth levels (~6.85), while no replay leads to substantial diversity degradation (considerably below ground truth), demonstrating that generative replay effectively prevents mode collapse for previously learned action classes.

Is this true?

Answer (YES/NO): YES